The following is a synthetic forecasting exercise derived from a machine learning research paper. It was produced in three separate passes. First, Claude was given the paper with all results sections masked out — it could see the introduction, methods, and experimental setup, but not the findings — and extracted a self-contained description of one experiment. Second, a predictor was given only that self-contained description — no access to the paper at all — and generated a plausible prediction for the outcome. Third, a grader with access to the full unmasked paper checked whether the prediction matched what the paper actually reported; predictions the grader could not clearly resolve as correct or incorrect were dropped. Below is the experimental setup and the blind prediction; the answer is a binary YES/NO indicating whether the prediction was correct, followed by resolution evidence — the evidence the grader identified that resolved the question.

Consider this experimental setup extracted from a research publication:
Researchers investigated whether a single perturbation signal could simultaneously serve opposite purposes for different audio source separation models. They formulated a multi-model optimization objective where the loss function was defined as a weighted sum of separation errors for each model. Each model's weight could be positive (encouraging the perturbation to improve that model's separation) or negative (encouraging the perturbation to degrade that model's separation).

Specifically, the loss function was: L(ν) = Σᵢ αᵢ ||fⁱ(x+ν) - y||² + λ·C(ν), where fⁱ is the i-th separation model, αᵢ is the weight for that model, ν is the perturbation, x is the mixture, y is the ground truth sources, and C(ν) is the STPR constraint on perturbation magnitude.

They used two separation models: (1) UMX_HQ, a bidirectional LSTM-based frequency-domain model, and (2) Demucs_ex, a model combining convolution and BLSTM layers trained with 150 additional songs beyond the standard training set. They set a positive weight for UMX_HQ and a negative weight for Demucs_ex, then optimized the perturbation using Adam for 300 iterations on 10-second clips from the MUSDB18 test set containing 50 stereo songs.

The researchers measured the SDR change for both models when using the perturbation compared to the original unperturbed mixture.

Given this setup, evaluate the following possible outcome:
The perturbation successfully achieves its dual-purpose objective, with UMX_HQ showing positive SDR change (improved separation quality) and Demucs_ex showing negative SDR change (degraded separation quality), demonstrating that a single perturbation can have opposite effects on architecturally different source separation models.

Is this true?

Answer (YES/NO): YES